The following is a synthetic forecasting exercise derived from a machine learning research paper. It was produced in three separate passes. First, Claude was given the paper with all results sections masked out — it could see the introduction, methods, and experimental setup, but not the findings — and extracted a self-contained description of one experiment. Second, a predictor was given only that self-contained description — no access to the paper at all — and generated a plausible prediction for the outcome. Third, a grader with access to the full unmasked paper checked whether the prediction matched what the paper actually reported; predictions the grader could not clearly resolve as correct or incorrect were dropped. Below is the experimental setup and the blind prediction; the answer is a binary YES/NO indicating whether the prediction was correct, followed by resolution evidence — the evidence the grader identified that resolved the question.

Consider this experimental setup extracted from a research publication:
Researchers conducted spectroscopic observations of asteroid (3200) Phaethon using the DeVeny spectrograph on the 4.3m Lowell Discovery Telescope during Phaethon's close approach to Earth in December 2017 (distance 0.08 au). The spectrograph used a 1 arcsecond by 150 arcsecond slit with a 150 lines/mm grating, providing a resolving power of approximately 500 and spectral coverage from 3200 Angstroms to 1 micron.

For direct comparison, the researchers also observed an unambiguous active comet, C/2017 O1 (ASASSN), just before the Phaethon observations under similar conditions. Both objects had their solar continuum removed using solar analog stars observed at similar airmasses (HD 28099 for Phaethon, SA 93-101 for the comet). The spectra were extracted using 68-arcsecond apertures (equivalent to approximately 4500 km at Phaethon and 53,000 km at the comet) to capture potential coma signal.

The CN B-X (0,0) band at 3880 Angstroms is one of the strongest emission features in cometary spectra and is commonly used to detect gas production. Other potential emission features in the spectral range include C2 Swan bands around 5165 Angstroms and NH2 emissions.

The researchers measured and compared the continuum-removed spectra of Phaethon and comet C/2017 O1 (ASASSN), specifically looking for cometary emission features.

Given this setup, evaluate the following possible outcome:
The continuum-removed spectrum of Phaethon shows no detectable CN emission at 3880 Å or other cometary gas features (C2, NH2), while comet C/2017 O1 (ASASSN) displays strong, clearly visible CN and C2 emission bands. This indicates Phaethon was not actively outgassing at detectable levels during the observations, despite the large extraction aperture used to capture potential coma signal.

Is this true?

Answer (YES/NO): YES